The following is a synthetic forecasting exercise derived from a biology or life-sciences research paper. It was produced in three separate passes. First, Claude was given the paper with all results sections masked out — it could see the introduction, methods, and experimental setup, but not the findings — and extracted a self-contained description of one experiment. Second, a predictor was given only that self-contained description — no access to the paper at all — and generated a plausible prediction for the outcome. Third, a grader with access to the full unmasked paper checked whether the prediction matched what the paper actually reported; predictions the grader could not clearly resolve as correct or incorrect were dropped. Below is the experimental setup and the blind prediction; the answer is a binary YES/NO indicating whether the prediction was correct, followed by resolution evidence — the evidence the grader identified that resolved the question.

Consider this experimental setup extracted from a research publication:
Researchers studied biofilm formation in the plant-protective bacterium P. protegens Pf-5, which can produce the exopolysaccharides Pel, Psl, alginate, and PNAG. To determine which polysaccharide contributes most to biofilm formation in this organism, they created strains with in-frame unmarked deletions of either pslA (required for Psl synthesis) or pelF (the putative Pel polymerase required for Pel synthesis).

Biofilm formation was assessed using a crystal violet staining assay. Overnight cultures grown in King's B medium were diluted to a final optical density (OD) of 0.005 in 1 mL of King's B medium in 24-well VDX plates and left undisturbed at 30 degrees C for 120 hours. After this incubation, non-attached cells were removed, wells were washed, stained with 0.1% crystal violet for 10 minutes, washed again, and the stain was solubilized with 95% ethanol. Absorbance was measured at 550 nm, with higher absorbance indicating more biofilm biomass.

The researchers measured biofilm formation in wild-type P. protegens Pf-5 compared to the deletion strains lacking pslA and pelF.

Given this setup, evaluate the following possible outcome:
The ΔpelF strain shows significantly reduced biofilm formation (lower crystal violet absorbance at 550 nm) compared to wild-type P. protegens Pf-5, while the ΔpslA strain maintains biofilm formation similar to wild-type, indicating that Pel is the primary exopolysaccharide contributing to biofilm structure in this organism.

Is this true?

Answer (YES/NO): YES